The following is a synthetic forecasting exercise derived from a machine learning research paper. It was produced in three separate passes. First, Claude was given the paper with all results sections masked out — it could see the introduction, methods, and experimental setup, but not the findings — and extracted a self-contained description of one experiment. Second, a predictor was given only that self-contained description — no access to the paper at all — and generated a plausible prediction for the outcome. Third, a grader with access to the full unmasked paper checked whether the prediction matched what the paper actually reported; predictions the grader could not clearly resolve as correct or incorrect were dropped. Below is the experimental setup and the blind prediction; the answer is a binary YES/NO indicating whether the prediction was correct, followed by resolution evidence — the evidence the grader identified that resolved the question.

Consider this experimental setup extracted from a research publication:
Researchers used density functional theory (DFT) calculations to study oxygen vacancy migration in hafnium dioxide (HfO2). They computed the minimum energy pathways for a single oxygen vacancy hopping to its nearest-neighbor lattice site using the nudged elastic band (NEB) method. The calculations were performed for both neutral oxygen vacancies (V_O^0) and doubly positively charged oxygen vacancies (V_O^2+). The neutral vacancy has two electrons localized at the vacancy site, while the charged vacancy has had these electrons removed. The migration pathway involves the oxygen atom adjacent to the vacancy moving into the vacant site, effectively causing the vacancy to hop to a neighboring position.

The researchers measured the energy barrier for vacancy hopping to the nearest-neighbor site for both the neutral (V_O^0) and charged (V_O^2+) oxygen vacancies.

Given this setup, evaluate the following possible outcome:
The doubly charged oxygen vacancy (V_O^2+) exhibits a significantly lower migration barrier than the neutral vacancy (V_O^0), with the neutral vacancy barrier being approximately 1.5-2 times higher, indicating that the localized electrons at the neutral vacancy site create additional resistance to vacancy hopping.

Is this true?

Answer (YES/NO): NO